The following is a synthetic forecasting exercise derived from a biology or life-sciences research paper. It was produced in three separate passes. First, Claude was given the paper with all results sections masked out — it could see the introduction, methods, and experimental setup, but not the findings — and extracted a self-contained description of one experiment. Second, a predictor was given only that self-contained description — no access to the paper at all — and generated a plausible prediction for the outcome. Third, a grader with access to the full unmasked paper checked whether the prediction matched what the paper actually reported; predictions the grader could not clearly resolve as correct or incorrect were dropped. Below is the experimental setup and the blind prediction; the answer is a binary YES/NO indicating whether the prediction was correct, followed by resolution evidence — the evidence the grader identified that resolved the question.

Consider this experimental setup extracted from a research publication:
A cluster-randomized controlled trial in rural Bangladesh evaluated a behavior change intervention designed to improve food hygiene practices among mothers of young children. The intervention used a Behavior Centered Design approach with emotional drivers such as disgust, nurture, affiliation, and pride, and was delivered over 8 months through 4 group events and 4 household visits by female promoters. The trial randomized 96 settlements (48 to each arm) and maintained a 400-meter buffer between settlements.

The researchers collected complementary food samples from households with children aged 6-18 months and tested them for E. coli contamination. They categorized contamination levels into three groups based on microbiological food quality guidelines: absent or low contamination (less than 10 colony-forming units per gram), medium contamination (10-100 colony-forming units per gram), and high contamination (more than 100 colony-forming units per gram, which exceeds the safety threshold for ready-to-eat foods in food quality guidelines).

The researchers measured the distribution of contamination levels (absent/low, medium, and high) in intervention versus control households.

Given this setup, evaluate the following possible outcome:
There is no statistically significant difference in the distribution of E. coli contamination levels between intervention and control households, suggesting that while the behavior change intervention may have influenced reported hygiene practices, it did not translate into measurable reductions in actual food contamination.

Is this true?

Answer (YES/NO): YES